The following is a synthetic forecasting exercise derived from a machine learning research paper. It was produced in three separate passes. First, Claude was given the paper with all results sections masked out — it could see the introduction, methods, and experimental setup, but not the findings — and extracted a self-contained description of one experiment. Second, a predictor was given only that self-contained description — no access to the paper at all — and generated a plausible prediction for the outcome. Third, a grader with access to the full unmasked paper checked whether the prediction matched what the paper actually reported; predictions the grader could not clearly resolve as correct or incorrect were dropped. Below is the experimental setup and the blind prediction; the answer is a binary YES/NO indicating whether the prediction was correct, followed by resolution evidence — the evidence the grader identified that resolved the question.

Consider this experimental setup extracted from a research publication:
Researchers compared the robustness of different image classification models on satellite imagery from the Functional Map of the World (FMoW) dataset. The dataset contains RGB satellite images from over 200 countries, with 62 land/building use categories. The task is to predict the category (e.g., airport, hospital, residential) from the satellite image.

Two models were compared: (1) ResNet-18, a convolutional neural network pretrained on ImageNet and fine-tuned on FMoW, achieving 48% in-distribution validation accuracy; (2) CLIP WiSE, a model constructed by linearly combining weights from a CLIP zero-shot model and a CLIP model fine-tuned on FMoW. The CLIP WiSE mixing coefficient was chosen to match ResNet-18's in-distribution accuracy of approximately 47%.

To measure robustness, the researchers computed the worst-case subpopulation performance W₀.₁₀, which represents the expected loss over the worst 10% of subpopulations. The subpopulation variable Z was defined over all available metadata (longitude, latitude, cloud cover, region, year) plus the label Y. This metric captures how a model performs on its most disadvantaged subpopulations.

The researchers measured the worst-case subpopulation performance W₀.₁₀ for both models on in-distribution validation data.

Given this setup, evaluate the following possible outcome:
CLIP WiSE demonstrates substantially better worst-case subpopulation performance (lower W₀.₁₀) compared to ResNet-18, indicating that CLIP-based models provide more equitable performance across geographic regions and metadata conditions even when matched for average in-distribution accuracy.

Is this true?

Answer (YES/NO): YES